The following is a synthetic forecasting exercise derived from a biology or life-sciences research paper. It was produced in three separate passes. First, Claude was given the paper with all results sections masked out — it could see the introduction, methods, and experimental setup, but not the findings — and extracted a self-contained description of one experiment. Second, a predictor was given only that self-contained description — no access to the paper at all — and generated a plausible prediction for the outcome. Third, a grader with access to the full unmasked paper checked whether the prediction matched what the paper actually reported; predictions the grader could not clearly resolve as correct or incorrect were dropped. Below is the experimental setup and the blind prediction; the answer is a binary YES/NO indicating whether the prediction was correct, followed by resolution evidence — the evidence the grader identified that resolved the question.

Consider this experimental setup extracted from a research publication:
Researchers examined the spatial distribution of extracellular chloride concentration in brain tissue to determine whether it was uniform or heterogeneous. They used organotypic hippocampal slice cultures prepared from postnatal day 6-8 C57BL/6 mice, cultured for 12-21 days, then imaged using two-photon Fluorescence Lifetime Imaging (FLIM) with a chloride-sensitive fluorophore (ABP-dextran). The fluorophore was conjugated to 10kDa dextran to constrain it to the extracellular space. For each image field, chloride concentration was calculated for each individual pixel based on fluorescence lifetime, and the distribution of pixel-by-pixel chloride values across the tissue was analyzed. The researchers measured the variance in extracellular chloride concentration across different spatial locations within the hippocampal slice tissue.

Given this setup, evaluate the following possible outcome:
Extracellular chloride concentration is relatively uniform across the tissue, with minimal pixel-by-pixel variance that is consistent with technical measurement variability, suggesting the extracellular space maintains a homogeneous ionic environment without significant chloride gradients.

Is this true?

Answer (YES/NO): NO